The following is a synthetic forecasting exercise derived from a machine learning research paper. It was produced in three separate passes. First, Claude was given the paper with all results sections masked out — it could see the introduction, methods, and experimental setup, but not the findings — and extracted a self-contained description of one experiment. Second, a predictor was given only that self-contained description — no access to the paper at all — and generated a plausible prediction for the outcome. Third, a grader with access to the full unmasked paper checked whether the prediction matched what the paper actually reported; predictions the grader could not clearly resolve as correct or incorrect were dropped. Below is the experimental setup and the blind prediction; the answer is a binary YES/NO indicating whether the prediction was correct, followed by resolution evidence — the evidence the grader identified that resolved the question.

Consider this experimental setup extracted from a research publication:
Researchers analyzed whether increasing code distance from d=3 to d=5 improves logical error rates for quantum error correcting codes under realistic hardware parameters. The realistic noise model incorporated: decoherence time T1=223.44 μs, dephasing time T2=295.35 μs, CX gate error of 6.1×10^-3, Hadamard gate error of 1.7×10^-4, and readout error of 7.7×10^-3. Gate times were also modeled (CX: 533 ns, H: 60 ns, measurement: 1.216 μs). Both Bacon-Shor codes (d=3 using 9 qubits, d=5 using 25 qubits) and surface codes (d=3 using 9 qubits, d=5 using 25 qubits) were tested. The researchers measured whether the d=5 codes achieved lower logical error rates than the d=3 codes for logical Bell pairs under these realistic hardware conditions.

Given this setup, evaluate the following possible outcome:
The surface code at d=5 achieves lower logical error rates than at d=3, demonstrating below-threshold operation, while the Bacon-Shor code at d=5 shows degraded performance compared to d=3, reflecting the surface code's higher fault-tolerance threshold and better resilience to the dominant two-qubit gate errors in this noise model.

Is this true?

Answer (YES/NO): NO